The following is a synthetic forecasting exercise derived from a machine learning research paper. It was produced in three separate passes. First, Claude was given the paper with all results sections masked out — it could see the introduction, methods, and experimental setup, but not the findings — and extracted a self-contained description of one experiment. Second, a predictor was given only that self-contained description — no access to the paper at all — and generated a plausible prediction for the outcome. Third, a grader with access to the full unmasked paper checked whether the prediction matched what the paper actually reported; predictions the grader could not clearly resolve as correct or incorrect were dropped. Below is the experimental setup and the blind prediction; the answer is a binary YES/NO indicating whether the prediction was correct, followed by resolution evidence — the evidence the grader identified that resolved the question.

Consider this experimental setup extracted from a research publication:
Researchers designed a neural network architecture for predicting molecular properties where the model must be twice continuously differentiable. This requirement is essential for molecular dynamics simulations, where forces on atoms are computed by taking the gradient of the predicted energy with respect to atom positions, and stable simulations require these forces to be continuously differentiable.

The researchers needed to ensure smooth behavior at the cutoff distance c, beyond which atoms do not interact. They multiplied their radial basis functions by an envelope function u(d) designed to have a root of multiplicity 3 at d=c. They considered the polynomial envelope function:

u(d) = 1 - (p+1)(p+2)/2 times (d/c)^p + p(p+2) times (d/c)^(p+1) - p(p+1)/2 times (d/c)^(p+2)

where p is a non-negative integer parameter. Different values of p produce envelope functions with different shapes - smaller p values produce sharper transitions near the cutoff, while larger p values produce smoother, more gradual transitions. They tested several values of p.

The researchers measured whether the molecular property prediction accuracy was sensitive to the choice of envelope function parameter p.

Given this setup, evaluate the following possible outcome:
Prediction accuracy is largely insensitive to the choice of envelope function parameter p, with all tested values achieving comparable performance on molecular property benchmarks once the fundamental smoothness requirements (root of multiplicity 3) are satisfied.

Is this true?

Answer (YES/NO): YES